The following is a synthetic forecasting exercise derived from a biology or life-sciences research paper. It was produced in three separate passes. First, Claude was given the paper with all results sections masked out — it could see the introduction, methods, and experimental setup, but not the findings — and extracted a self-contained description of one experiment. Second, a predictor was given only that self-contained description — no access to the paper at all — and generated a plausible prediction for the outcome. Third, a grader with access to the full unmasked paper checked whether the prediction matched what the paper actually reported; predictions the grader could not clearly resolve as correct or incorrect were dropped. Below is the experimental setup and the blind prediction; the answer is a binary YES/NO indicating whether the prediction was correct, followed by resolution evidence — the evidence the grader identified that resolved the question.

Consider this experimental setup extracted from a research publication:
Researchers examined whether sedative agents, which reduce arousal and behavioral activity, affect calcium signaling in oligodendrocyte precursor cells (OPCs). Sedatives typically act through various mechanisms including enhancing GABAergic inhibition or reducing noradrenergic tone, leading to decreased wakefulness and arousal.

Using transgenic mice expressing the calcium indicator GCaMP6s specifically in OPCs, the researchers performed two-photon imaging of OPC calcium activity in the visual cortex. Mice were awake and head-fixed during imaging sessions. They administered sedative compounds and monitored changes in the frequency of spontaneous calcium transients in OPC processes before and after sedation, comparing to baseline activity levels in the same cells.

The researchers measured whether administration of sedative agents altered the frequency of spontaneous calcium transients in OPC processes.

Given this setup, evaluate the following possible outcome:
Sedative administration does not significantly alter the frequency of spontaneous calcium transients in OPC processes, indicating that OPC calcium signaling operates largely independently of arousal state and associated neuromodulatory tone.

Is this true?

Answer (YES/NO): NO